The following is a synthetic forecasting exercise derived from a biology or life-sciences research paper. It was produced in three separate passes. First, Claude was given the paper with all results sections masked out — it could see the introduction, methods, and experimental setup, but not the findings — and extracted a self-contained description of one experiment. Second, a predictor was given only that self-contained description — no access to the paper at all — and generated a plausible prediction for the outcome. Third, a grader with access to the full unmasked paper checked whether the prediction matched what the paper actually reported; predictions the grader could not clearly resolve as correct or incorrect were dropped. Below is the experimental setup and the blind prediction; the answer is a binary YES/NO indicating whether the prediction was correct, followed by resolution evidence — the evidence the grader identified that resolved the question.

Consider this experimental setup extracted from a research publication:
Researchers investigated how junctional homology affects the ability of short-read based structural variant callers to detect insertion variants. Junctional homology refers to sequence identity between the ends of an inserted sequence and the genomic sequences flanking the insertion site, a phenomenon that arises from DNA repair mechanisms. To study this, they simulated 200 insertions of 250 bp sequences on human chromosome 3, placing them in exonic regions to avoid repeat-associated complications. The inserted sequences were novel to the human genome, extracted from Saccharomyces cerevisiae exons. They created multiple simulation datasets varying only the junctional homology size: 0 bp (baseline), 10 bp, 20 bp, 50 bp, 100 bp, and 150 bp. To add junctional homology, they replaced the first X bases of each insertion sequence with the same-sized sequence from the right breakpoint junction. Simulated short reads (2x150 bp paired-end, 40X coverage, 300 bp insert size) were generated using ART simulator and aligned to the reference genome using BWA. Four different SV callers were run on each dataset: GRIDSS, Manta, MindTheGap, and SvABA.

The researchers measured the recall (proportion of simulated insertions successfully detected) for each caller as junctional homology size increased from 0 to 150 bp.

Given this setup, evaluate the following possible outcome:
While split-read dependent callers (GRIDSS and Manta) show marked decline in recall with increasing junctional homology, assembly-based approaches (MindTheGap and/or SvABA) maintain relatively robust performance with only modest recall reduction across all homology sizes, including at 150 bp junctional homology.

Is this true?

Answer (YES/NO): NO